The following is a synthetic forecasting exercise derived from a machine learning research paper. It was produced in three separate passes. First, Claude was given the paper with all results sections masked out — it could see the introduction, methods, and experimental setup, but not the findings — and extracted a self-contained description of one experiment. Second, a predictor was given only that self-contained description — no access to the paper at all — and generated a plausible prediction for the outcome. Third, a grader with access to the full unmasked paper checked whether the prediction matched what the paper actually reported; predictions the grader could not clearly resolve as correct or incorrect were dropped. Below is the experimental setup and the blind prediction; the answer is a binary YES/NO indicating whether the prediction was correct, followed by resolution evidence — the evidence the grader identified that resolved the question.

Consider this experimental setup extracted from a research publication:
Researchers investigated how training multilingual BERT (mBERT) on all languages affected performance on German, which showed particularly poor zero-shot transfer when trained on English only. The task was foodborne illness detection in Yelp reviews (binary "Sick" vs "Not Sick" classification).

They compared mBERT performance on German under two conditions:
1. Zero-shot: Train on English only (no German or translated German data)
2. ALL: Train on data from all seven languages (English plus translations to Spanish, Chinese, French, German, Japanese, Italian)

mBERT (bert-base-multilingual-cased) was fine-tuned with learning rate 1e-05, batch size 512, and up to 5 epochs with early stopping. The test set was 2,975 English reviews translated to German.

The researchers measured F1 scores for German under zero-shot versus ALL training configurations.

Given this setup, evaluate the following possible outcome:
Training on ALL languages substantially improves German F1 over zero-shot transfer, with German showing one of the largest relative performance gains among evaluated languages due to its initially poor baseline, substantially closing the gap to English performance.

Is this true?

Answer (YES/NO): YES